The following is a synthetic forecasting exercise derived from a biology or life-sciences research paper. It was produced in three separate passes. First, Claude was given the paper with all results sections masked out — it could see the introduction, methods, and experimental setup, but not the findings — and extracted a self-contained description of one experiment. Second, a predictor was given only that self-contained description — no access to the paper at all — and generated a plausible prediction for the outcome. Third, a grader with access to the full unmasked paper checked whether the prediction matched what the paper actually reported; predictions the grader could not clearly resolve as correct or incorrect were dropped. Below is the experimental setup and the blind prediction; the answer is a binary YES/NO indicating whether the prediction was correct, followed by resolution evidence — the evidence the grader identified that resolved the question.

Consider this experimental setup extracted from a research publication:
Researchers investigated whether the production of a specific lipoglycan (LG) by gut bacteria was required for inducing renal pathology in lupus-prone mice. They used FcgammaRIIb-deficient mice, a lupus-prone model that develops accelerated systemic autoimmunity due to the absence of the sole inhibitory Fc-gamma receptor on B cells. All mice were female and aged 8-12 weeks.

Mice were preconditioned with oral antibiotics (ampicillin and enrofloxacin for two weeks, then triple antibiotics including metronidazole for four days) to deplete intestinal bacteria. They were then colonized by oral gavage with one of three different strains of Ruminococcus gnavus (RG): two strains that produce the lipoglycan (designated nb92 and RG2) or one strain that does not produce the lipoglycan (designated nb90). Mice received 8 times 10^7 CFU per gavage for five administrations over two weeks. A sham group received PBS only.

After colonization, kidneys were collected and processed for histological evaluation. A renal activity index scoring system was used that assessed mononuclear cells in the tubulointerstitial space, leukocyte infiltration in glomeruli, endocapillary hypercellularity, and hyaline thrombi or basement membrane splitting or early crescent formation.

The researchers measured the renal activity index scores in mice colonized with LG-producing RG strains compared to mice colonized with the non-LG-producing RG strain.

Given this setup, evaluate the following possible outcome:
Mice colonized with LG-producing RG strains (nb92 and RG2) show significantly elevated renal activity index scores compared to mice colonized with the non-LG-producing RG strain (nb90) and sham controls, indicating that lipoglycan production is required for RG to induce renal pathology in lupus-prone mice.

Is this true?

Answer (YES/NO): YES